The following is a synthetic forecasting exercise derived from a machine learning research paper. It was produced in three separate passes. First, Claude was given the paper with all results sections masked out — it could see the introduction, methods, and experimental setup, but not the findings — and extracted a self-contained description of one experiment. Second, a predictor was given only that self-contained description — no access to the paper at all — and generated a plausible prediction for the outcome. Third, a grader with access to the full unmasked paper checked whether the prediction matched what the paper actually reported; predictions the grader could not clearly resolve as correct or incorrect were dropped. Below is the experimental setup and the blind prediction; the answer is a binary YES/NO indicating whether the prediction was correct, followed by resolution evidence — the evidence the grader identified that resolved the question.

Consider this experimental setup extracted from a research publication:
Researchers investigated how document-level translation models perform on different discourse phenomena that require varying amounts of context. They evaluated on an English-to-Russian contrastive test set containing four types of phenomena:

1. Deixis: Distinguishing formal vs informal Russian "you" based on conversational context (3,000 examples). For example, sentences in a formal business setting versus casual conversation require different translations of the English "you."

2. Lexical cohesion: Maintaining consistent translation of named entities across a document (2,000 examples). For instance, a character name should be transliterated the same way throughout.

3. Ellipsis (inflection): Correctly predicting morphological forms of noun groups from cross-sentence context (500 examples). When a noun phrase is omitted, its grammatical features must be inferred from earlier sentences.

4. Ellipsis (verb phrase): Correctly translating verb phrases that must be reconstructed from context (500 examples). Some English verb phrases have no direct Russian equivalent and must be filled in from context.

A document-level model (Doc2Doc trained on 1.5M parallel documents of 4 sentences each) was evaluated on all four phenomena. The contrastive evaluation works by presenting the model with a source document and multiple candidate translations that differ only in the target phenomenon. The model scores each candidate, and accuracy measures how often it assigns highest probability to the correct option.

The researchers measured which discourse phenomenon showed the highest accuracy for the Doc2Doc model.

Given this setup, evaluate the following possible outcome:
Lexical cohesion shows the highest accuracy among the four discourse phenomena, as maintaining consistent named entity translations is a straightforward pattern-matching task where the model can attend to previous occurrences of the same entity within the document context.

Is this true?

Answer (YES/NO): NO